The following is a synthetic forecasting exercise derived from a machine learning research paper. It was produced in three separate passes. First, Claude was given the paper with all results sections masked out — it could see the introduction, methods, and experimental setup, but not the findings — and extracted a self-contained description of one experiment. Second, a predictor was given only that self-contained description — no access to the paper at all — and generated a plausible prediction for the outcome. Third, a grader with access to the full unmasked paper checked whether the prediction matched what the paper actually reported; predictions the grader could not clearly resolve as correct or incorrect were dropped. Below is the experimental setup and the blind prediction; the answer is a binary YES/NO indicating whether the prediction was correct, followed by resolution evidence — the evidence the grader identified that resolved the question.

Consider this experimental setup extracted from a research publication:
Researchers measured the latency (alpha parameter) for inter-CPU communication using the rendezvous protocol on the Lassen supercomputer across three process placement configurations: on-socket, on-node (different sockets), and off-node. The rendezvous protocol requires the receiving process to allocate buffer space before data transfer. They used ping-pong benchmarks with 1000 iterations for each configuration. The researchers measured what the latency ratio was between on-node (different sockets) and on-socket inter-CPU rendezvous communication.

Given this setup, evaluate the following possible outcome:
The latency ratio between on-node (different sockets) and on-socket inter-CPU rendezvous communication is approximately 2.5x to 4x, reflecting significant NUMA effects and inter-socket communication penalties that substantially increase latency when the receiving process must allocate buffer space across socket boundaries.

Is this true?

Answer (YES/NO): NO